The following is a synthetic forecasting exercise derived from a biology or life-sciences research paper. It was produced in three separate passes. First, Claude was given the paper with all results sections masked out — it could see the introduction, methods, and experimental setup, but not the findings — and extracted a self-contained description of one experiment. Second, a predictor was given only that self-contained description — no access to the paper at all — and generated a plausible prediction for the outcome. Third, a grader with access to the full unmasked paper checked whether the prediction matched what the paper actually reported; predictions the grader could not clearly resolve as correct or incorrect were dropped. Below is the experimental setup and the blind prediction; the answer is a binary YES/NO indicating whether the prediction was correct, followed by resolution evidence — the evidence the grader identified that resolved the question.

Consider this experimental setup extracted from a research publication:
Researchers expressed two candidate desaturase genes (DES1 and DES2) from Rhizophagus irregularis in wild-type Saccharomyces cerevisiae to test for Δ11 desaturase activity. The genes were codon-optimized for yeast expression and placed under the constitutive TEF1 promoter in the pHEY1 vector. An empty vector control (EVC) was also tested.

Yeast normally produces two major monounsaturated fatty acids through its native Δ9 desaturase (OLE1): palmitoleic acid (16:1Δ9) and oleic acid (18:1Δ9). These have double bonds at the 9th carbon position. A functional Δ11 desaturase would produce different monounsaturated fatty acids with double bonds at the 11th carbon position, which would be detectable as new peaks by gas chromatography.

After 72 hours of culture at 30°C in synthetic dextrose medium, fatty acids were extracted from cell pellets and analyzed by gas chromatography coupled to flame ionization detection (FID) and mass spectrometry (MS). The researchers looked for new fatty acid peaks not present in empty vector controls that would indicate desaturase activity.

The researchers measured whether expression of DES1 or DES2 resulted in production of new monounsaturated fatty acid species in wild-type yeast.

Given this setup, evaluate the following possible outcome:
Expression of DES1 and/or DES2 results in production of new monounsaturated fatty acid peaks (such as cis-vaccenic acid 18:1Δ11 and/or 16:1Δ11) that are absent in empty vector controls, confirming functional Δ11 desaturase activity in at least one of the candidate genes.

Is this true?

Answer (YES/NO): YES